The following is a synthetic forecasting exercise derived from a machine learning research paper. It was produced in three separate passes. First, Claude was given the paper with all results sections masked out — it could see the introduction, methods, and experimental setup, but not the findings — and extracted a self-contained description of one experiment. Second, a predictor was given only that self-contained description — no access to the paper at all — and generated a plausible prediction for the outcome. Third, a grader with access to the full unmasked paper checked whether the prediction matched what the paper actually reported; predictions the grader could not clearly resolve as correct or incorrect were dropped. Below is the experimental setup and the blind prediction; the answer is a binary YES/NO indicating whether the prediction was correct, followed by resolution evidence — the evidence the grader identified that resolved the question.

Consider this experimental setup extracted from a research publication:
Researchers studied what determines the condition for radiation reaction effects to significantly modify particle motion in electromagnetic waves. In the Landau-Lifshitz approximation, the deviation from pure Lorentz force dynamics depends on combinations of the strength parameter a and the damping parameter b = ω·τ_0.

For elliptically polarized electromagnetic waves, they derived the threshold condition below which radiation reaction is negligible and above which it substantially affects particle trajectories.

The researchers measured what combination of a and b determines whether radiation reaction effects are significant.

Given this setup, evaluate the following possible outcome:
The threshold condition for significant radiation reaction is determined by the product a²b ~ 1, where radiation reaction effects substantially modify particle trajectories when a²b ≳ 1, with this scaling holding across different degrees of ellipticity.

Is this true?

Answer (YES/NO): YES